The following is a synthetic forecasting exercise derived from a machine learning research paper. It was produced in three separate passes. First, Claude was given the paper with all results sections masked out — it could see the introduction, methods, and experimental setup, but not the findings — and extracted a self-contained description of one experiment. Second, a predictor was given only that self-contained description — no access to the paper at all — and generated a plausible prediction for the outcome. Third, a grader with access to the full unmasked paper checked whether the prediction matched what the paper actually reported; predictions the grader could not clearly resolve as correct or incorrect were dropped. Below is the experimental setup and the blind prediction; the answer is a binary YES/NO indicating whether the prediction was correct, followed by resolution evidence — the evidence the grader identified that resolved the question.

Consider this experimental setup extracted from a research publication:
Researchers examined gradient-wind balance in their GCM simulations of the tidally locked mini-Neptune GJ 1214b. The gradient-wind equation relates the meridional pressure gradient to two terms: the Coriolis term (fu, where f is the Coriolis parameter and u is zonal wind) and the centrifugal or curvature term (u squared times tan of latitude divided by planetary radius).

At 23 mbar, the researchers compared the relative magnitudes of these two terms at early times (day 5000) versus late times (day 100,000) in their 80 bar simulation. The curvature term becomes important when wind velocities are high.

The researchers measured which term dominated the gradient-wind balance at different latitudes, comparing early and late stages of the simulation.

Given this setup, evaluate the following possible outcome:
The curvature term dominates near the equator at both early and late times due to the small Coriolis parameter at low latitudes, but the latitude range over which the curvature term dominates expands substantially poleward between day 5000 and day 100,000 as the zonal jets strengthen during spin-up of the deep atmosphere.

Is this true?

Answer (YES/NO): NO